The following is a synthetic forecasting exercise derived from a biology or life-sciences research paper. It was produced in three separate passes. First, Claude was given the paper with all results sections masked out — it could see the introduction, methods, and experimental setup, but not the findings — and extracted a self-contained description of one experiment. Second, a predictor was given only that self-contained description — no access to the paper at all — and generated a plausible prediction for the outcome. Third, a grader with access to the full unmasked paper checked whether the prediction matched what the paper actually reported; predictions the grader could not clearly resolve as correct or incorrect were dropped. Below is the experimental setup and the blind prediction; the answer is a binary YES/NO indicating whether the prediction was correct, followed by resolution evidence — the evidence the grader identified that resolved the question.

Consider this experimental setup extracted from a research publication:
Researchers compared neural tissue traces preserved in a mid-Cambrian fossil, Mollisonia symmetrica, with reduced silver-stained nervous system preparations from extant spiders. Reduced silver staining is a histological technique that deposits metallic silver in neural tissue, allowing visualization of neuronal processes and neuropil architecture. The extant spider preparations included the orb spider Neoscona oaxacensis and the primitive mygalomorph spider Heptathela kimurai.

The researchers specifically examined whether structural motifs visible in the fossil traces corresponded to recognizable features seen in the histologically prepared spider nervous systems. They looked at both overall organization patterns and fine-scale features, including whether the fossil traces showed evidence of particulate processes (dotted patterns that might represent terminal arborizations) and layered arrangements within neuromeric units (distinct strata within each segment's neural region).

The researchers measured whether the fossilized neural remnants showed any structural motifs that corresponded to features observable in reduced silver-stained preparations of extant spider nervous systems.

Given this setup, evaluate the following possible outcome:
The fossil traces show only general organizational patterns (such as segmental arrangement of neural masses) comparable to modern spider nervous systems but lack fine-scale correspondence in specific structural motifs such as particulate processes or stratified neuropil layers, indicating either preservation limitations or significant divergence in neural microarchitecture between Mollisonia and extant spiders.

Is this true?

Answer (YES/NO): NO